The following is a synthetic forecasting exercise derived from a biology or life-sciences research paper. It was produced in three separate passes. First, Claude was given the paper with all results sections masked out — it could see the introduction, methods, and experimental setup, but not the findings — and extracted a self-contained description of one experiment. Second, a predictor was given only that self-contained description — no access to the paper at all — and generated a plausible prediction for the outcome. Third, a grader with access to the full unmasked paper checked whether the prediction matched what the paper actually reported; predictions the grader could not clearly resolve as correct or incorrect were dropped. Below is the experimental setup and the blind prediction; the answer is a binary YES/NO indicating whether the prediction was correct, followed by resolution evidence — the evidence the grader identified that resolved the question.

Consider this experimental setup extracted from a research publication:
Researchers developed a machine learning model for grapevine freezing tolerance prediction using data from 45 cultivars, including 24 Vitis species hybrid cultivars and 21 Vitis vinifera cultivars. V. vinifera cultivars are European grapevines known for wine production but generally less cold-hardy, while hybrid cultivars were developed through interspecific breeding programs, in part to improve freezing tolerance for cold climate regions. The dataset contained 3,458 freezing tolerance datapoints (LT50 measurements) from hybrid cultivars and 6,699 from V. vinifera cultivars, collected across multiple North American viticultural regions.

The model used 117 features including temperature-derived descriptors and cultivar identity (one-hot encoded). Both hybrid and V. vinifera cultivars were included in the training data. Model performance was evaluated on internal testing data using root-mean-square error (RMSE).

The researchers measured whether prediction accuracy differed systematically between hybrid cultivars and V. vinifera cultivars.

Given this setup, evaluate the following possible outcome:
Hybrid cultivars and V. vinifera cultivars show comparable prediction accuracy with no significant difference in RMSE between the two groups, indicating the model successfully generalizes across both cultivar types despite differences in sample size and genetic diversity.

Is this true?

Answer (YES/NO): NO